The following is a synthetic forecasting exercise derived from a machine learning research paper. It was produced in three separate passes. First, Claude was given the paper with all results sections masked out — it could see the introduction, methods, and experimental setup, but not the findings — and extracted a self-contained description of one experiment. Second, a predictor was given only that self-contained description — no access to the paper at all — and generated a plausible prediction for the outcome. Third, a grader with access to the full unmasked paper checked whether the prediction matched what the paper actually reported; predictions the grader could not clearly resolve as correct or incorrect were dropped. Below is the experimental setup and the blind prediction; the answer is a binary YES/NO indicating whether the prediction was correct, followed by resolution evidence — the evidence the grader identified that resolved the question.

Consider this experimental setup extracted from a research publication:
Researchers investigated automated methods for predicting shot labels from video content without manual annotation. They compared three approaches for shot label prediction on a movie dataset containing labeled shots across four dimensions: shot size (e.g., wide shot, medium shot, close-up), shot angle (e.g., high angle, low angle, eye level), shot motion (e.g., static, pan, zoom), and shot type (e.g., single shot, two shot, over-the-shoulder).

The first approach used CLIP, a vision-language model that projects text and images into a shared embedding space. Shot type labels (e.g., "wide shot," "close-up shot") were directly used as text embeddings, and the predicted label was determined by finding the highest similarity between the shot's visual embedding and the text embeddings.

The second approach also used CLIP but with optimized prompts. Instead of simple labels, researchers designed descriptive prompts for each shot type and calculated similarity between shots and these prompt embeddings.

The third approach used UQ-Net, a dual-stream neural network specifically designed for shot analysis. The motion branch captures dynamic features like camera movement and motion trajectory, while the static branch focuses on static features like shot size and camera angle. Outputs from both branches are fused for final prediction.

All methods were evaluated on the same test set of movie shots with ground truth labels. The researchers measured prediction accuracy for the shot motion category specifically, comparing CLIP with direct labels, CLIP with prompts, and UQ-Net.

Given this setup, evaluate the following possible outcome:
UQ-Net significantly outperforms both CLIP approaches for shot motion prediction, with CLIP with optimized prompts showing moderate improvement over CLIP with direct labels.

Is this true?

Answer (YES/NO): NO